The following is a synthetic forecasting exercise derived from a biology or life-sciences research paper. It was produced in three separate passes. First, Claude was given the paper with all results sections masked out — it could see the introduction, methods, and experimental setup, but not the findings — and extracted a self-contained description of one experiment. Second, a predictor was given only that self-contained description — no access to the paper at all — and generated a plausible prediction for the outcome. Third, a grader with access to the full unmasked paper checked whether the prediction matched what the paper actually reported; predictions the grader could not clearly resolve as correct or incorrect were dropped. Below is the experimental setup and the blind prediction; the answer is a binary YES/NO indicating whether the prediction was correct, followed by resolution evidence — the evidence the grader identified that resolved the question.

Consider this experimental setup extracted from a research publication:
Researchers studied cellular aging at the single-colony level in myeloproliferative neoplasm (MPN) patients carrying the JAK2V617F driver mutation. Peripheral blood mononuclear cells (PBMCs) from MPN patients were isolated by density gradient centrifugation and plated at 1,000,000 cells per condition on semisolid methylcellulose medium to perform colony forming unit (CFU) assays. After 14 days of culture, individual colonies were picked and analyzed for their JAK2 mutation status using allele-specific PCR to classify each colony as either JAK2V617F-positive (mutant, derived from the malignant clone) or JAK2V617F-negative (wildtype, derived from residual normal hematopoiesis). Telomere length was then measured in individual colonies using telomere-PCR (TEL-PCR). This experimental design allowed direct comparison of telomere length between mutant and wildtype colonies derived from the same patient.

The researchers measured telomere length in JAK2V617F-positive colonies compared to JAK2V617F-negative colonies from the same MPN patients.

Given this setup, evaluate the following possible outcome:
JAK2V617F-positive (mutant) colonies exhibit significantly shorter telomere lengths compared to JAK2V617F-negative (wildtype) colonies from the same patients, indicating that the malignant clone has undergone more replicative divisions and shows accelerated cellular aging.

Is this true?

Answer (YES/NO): NO